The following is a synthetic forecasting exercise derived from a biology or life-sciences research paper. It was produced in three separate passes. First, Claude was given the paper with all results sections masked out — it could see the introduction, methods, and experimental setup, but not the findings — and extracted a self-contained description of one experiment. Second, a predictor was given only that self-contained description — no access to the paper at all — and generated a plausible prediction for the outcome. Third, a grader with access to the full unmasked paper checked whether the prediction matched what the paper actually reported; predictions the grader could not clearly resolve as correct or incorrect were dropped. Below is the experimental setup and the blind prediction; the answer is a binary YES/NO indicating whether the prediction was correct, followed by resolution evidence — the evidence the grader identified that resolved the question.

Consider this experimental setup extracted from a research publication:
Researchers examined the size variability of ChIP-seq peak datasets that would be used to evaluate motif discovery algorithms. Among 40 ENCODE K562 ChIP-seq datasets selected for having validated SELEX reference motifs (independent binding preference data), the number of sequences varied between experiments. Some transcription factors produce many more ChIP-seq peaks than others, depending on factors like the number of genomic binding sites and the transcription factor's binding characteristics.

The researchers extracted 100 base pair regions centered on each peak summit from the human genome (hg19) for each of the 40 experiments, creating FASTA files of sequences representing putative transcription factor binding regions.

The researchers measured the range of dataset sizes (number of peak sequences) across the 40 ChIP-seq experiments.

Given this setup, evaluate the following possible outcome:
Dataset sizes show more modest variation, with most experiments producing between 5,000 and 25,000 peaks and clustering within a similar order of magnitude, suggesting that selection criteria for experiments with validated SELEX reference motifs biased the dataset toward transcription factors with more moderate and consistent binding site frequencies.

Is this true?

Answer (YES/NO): NO